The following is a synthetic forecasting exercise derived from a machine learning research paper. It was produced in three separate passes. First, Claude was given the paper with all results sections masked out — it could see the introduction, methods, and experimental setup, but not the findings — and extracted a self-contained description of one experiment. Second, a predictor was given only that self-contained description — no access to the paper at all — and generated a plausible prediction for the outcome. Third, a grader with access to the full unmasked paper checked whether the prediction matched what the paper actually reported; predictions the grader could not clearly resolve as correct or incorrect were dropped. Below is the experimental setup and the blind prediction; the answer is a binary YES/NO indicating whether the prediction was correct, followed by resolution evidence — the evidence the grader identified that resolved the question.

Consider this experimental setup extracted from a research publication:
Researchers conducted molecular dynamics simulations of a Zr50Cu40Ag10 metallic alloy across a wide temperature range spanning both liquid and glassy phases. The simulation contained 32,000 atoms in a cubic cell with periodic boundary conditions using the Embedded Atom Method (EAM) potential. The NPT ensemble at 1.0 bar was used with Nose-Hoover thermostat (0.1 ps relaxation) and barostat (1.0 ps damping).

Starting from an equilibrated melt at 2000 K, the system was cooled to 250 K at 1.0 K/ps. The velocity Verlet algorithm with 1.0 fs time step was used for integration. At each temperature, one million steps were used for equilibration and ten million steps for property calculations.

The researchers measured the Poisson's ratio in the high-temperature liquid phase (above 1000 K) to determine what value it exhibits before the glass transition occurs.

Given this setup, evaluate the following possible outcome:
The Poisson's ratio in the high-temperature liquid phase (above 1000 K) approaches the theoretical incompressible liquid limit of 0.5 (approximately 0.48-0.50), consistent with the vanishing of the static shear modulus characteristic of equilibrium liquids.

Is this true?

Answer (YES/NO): NO